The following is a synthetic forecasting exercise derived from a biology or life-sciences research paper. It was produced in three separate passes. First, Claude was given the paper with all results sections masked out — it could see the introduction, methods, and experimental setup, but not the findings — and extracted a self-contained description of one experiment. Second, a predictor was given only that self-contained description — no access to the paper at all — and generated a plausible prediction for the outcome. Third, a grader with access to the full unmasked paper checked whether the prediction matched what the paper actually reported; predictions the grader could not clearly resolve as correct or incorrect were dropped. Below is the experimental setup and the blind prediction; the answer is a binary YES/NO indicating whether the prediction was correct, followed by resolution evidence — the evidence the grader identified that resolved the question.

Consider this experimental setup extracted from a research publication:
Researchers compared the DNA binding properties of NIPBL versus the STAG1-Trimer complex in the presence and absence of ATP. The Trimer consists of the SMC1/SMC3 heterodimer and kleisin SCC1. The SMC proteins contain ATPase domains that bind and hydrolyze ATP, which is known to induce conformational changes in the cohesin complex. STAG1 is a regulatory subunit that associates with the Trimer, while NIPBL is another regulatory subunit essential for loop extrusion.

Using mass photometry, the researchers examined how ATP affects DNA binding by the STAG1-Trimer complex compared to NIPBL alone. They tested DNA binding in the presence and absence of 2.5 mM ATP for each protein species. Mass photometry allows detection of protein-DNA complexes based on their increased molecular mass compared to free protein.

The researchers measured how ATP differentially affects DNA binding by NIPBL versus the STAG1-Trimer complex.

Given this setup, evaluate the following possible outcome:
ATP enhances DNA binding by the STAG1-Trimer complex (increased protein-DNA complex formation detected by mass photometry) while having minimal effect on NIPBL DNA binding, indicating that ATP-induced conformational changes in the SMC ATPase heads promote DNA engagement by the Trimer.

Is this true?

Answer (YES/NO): NO